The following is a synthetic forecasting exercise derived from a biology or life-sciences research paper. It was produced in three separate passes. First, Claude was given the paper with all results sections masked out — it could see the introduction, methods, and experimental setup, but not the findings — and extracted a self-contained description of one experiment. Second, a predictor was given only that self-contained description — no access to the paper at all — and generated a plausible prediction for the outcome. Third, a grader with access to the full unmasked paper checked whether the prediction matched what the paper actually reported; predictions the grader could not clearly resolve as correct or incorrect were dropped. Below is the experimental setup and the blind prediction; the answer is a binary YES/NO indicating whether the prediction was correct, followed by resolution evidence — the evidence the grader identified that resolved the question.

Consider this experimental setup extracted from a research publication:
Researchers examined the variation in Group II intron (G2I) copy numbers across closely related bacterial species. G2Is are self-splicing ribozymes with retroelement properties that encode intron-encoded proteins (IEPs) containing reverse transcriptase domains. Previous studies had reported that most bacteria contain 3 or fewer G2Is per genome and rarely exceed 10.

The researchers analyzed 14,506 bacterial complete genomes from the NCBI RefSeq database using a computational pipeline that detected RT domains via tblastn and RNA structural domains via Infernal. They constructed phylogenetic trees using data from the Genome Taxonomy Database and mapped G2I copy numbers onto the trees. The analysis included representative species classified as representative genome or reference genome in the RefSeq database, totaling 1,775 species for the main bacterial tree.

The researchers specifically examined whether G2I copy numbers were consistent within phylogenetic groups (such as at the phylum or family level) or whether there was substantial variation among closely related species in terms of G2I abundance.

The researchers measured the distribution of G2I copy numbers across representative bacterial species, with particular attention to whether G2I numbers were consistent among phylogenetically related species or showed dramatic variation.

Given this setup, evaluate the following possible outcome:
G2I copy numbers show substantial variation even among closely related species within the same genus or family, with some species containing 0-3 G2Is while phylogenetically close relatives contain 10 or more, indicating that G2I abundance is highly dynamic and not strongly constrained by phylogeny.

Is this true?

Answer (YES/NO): YES